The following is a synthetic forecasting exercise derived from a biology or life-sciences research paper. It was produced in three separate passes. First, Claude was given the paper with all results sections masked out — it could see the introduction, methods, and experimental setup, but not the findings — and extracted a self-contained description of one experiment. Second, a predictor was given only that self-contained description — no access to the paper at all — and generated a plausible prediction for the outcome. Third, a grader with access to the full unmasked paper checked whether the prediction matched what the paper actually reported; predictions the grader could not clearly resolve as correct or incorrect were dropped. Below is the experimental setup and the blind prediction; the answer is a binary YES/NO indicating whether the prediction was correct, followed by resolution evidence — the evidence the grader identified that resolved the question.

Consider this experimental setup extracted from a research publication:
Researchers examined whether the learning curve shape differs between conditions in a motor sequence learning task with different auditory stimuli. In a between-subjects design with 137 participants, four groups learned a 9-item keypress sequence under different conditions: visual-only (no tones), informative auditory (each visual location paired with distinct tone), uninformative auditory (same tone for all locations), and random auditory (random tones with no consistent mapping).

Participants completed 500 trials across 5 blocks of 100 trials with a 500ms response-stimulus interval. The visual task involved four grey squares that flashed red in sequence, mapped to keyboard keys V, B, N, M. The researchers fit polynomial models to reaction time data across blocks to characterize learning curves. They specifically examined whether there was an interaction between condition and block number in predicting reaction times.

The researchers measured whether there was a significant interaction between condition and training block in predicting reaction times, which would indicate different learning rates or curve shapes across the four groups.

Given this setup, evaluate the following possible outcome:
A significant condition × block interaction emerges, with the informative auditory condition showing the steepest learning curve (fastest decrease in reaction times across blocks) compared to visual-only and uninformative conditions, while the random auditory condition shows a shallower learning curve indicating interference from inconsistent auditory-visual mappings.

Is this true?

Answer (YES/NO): NO